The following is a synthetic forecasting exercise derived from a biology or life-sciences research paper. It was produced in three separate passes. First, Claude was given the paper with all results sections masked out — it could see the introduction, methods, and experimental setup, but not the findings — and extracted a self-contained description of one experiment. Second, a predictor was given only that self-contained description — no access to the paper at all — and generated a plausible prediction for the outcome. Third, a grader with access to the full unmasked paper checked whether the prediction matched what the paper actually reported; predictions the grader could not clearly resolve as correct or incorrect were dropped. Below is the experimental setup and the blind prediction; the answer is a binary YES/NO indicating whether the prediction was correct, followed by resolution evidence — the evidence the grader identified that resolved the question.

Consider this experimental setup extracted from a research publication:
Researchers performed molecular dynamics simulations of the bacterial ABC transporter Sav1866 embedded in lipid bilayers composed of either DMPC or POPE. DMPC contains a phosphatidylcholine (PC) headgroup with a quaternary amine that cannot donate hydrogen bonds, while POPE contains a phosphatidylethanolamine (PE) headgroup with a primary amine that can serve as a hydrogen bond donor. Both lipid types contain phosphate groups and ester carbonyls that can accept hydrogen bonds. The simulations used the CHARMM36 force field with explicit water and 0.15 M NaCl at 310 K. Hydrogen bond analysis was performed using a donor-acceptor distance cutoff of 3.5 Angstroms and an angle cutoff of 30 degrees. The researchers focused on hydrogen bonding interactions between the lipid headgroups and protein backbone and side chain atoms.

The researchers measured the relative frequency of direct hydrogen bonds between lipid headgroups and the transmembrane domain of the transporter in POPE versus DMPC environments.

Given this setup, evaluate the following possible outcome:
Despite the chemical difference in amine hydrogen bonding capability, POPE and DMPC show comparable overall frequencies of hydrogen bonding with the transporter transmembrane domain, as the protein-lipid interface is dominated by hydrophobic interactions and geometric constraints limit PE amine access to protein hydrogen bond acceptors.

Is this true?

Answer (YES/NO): NO